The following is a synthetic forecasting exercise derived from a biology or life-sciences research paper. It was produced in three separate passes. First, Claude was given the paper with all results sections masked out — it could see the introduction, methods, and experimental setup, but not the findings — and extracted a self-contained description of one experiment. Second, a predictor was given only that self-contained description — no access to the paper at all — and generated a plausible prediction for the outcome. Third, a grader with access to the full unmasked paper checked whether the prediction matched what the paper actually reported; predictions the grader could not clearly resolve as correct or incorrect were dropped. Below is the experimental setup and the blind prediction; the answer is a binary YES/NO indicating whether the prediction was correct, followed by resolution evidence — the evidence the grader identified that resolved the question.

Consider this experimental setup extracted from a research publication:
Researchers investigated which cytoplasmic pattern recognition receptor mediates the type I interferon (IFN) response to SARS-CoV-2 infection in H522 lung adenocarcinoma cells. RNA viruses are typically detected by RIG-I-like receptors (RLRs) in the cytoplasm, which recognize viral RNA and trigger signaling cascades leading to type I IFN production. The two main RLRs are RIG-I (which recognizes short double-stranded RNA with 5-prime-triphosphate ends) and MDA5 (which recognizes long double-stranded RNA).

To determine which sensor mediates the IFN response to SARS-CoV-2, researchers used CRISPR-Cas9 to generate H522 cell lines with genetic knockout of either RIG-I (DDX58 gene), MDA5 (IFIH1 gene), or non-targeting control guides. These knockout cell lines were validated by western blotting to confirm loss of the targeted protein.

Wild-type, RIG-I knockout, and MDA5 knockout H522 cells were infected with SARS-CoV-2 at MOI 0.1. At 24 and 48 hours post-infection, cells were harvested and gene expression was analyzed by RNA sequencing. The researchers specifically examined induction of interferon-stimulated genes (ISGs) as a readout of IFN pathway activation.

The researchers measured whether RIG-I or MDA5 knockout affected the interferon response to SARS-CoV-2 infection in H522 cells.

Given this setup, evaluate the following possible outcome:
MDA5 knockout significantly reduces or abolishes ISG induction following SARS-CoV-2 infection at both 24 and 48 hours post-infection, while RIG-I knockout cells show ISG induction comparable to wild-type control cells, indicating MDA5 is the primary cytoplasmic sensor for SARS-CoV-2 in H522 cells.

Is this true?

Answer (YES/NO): YES